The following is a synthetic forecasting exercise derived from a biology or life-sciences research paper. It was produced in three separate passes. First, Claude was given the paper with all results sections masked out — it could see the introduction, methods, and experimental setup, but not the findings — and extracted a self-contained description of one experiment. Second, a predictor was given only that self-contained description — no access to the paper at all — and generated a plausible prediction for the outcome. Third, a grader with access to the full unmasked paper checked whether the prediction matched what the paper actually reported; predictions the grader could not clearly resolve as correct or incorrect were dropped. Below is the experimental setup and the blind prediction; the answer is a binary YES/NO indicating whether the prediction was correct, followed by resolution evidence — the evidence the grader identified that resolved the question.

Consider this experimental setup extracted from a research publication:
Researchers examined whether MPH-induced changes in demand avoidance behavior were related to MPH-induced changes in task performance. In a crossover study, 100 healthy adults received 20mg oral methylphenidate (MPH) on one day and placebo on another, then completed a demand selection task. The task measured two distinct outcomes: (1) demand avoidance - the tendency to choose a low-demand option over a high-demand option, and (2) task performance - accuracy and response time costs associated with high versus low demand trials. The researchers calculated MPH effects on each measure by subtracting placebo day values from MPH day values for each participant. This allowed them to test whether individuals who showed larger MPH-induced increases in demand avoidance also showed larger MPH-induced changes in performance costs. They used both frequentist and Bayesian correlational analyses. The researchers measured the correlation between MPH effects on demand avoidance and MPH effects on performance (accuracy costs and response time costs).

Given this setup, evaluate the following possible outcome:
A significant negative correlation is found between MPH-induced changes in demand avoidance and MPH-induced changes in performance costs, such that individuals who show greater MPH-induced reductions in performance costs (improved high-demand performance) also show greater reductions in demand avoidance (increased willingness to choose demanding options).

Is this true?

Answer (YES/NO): NO